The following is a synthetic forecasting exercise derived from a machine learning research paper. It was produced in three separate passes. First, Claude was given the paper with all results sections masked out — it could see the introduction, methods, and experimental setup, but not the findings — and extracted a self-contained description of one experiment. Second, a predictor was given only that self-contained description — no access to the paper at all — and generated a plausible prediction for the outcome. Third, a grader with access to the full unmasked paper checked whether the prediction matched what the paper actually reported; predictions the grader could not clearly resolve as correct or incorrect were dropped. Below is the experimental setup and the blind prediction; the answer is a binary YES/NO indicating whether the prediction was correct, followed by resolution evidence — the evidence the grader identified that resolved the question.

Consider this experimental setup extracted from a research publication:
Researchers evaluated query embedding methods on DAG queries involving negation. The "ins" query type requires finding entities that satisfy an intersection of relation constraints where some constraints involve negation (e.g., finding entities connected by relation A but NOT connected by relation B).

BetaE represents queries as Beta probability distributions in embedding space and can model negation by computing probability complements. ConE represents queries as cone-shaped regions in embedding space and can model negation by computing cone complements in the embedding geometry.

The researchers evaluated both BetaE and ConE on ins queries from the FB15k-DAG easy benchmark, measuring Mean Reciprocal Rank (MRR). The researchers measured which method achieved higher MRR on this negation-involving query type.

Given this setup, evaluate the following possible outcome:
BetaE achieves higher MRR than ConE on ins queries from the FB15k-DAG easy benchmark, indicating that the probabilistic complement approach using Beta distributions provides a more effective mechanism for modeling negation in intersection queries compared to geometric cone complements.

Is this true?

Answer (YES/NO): NO